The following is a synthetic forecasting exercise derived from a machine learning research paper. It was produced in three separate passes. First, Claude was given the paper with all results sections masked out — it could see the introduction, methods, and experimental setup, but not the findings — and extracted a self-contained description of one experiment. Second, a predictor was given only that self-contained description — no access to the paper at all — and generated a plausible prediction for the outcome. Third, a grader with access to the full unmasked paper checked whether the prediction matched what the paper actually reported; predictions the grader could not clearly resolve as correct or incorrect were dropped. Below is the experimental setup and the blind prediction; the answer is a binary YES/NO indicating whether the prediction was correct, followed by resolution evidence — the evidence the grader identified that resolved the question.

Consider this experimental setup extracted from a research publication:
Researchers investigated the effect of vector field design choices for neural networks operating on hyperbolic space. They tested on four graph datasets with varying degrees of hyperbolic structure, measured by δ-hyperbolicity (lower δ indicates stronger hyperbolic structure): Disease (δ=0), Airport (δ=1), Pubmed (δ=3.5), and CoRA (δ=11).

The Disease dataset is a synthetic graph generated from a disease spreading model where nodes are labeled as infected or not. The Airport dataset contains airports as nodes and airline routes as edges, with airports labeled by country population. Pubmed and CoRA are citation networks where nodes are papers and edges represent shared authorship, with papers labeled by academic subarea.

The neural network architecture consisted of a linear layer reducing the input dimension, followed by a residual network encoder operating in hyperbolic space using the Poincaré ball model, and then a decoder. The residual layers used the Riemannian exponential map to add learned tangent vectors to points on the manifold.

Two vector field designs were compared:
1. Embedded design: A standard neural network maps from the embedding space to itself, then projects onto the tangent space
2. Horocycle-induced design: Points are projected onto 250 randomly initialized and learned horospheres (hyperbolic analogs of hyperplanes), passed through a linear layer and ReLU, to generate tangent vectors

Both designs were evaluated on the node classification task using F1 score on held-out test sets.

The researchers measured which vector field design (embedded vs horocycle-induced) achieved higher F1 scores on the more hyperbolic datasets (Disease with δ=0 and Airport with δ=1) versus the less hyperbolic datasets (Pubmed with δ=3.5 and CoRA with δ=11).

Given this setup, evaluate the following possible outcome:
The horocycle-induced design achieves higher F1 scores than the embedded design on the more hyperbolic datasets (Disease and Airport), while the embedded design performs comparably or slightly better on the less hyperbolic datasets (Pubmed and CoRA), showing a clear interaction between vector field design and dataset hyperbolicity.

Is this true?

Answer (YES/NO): YES